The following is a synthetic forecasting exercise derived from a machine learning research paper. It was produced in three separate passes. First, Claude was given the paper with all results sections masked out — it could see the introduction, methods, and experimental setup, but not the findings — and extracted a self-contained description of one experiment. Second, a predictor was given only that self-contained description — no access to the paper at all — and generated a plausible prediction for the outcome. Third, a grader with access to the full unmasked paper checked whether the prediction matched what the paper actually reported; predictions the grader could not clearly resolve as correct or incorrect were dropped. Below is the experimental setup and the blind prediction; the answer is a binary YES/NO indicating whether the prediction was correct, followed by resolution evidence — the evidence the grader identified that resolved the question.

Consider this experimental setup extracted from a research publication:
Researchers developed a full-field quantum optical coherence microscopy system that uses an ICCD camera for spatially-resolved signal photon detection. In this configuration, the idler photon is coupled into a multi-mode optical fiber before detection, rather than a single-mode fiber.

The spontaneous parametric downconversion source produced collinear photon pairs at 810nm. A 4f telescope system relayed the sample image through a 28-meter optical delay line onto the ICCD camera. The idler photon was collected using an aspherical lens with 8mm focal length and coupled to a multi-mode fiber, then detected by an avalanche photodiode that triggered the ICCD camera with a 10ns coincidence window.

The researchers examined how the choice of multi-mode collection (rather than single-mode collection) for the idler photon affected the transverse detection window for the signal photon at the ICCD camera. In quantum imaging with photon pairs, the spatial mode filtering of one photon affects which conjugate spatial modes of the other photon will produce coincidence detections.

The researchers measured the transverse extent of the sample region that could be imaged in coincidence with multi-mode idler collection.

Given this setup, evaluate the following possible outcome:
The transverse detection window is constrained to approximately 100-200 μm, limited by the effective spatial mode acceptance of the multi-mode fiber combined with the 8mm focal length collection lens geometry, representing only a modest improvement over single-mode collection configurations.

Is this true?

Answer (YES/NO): NO